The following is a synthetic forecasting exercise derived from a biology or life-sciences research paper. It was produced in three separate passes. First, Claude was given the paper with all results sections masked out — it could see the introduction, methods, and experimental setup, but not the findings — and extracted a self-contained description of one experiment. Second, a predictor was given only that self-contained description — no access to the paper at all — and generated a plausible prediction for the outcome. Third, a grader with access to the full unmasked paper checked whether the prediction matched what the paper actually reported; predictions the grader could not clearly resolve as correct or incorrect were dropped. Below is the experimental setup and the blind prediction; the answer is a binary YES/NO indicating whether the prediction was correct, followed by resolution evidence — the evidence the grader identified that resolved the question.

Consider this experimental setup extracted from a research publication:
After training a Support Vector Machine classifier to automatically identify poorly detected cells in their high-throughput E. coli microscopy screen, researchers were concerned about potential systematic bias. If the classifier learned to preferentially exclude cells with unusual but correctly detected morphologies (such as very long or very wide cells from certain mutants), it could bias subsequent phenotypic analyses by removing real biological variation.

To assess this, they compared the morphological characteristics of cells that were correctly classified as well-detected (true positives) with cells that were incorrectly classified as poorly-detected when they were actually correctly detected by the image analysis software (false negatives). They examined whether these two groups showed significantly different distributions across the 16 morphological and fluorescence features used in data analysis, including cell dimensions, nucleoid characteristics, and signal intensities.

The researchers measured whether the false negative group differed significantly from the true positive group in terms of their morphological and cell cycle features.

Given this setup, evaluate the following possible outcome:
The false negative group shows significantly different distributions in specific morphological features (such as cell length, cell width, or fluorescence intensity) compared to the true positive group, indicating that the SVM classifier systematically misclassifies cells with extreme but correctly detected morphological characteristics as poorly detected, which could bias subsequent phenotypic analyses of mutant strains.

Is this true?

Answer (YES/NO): NO